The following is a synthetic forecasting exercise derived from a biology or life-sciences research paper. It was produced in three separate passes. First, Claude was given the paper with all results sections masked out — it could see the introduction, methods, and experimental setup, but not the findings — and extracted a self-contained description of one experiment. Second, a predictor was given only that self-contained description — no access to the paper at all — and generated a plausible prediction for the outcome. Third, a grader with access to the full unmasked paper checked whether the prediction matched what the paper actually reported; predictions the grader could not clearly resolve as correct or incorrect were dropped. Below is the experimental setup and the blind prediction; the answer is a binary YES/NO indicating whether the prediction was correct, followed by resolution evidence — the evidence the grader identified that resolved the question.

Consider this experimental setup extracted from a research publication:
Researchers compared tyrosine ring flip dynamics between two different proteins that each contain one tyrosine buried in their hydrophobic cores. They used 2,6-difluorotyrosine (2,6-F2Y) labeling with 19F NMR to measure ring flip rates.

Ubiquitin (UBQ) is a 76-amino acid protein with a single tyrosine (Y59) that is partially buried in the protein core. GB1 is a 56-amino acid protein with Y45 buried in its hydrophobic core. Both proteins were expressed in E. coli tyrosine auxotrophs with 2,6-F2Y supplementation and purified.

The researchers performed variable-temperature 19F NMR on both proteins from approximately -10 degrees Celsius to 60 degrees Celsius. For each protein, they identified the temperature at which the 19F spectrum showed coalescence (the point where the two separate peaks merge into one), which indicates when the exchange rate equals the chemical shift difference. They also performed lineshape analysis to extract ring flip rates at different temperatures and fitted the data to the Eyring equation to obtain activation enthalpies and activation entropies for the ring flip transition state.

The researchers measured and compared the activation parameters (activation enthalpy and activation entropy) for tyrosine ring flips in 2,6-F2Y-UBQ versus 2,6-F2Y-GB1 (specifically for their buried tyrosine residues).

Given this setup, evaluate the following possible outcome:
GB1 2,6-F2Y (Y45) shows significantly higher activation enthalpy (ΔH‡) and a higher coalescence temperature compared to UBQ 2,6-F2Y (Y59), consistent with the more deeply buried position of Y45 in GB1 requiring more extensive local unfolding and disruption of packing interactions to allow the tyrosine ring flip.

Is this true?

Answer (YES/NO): NO